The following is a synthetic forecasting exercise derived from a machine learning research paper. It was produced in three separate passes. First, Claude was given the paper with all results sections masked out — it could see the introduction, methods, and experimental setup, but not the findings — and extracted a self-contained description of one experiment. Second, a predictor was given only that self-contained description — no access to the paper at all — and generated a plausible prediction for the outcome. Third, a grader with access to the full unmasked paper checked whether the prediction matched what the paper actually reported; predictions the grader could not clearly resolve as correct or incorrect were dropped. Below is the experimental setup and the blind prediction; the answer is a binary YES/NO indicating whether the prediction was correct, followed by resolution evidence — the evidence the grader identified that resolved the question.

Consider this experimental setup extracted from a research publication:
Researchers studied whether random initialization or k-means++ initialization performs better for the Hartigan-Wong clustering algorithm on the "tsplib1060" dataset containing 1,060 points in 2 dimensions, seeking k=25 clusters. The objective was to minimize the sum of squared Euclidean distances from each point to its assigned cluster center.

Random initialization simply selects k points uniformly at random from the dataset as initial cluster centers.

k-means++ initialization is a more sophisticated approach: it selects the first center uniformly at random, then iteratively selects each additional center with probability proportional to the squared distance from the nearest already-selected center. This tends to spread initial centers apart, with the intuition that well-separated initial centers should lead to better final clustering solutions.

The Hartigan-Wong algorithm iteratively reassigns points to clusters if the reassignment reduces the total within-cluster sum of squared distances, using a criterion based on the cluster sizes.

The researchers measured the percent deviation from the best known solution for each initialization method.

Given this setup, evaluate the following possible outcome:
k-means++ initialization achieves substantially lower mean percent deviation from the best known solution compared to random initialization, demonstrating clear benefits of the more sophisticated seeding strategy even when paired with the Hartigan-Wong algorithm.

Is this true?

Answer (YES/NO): NO